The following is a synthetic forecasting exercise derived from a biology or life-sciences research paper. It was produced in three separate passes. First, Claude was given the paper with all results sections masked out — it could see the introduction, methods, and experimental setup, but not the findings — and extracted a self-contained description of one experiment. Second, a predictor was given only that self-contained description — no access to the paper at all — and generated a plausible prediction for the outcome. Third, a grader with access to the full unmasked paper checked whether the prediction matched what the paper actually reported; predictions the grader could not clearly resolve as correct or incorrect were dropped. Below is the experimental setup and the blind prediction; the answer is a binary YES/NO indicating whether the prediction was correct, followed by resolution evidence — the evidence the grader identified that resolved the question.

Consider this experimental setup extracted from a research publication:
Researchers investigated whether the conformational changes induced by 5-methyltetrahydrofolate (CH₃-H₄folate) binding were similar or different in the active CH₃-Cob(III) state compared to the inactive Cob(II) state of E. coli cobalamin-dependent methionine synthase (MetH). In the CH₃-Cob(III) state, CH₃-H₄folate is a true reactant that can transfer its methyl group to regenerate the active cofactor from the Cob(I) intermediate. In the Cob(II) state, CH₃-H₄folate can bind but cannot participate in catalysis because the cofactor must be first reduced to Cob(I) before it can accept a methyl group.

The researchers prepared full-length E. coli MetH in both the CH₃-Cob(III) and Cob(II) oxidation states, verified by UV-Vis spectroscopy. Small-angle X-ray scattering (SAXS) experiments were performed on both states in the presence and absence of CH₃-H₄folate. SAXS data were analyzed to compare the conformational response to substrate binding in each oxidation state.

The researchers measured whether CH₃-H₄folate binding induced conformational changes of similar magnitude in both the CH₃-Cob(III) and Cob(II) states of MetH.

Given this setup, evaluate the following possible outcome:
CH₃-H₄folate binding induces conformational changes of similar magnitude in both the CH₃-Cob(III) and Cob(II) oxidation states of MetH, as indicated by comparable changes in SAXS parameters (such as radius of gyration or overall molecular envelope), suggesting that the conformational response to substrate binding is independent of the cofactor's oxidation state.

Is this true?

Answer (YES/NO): YES